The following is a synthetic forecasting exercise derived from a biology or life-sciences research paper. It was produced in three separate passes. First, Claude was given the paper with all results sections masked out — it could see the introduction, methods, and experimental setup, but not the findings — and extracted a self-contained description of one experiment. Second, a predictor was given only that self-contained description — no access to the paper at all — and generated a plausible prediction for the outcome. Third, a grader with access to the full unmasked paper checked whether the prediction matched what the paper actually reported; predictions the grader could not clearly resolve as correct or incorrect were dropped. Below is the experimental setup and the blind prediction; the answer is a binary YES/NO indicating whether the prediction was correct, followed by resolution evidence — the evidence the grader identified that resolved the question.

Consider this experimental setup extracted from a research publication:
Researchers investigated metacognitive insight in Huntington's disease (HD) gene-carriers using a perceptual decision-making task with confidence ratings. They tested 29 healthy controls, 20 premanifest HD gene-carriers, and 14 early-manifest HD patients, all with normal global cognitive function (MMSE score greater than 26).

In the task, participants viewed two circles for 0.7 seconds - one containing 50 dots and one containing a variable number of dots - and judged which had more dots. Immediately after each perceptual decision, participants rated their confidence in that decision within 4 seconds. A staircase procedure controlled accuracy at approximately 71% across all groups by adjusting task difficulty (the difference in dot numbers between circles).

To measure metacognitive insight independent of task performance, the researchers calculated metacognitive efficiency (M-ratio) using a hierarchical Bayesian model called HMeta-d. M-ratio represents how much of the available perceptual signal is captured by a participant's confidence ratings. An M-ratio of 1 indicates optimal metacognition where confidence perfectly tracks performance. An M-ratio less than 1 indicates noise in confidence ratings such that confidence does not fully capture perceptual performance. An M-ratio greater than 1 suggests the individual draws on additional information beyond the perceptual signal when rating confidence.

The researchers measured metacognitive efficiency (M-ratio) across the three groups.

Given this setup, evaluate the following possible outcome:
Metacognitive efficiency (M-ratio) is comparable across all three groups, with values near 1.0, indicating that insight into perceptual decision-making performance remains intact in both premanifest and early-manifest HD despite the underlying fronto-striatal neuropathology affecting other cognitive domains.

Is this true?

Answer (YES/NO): NO